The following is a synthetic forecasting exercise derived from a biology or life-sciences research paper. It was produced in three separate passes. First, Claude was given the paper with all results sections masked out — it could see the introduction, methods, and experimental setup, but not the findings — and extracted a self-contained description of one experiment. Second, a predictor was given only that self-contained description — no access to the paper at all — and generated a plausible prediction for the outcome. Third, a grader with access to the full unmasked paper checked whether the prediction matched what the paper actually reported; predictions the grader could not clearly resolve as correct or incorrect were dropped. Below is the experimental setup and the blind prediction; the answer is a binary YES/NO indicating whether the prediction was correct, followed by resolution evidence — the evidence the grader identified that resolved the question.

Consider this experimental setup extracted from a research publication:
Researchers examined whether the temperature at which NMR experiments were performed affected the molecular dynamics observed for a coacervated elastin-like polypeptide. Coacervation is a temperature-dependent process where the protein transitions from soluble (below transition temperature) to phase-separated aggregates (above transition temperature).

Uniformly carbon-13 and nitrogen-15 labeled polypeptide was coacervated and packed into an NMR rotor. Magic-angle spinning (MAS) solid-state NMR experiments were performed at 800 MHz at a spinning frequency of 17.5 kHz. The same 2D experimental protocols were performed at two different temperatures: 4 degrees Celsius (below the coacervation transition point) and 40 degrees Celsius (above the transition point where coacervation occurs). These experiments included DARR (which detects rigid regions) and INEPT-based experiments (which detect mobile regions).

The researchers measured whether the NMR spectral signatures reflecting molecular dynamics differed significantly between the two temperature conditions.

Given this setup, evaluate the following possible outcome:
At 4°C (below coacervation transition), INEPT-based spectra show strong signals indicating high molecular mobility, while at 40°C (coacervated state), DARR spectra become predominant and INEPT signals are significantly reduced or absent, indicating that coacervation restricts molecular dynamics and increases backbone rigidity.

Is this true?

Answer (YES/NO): NO